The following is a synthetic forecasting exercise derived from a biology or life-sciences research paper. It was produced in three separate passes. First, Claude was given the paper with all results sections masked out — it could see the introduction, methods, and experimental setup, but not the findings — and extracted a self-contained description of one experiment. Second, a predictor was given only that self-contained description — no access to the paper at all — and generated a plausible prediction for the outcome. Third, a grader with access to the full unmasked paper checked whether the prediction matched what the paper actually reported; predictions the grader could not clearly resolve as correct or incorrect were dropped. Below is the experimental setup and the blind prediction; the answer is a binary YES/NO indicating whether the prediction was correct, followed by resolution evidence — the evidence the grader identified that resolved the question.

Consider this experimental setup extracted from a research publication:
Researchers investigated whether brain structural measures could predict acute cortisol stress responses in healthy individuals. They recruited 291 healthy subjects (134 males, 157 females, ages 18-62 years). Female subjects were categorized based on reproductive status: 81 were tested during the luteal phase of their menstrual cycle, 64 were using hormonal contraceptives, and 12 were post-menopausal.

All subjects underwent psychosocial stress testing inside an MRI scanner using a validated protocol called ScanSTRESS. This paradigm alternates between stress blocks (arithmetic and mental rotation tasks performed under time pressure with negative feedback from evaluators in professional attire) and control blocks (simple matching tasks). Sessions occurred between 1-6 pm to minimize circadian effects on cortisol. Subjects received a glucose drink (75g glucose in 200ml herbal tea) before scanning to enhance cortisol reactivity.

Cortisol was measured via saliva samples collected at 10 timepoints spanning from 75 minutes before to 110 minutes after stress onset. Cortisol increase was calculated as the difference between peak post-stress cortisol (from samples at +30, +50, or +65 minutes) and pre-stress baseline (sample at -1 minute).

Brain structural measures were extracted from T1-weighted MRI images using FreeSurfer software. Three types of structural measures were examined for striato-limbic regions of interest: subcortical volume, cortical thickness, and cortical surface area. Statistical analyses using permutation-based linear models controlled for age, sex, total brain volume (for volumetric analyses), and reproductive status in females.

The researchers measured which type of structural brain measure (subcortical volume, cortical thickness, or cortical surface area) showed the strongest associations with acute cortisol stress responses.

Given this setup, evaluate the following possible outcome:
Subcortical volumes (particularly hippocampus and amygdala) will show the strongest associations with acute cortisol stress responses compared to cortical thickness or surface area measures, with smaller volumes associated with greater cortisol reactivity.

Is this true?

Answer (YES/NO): NO